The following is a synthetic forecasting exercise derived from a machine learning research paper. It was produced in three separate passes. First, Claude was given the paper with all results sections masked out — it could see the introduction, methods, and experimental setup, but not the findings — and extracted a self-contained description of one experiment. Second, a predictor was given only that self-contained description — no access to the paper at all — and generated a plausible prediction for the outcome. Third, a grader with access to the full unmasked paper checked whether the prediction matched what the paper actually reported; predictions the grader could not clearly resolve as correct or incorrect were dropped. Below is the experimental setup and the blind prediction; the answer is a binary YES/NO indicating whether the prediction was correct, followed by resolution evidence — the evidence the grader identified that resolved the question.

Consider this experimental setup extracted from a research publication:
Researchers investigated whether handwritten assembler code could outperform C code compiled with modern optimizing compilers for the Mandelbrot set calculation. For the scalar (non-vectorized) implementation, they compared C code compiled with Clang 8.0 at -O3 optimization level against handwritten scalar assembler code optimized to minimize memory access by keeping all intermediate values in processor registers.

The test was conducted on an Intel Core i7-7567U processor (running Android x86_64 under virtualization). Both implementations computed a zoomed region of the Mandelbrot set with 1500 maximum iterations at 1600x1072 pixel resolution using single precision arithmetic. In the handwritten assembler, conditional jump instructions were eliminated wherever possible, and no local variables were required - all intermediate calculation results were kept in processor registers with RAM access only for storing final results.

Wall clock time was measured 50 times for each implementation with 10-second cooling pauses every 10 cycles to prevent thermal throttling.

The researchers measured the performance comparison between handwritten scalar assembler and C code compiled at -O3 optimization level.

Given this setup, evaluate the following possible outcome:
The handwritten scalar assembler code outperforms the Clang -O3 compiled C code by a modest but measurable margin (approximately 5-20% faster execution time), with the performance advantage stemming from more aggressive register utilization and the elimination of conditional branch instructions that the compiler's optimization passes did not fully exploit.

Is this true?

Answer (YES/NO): NO